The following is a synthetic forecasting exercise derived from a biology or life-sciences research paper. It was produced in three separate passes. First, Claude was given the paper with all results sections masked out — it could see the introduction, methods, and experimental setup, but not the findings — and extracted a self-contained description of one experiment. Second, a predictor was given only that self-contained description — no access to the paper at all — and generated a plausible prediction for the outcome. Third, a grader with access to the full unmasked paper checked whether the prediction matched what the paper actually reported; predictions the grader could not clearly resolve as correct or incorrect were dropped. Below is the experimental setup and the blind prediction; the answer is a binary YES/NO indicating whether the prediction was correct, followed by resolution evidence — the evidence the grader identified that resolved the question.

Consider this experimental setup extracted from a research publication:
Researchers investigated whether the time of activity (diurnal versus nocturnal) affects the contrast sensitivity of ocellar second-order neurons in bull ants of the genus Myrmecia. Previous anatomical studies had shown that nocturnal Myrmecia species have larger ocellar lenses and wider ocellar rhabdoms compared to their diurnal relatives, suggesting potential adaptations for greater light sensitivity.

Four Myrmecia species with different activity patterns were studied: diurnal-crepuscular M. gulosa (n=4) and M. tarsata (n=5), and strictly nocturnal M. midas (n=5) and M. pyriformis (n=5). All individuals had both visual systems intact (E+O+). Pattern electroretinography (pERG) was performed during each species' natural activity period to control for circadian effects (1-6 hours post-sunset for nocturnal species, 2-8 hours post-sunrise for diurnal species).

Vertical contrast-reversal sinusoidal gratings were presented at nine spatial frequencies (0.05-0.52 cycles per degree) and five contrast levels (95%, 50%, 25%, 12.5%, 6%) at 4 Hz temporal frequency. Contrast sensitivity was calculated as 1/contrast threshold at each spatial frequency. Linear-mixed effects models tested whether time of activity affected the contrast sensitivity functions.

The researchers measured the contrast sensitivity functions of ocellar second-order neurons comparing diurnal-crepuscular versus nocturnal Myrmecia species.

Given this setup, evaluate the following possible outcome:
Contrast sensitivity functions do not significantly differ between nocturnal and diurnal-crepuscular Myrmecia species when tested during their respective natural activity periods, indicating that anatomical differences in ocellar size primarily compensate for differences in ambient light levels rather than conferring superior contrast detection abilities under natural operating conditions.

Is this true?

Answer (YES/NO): YES